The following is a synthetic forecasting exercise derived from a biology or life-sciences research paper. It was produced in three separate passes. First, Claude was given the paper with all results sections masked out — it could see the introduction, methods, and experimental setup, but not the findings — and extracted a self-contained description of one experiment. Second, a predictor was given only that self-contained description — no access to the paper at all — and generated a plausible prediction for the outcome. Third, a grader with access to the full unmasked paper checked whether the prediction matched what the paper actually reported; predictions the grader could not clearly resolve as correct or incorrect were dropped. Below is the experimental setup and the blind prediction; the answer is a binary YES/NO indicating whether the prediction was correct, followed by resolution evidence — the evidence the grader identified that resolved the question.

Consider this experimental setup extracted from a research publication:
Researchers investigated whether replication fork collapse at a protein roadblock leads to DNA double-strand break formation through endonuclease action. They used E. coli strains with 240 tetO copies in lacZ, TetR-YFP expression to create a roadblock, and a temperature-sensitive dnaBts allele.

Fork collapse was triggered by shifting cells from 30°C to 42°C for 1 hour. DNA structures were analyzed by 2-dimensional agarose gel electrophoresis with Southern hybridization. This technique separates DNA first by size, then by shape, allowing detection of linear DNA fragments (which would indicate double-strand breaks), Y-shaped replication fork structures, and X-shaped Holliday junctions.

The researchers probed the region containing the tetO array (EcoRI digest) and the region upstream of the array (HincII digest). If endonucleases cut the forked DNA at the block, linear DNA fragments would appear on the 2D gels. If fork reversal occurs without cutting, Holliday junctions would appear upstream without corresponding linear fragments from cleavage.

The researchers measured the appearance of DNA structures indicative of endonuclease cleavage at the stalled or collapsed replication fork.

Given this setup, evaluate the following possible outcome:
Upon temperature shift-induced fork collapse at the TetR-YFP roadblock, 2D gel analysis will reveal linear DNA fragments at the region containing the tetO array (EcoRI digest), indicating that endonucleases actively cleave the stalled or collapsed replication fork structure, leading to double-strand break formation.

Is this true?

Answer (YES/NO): NO